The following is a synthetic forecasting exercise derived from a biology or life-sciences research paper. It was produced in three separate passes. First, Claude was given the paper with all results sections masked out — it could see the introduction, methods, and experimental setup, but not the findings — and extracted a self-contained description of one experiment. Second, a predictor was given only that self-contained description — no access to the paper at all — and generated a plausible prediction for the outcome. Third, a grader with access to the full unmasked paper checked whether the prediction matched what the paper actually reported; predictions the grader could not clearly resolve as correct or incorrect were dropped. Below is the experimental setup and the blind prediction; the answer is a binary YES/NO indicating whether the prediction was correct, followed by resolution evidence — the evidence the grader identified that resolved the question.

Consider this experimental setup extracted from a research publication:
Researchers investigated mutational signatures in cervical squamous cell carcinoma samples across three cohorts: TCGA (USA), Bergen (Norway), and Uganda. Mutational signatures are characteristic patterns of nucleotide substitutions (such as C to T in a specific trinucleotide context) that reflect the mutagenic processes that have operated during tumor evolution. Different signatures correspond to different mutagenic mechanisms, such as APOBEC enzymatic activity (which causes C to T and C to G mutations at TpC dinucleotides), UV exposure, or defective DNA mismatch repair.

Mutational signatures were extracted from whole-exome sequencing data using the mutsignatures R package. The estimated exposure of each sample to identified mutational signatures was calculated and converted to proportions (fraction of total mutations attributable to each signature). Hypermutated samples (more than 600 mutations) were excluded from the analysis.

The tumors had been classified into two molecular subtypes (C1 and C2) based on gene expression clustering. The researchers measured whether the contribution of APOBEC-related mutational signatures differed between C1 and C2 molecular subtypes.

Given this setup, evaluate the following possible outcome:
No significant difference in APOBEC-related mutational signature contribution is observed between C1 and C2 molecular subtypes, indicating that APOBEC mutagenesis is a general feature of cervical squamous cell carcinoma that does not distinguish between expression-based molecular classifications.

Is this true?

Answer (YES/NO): YES